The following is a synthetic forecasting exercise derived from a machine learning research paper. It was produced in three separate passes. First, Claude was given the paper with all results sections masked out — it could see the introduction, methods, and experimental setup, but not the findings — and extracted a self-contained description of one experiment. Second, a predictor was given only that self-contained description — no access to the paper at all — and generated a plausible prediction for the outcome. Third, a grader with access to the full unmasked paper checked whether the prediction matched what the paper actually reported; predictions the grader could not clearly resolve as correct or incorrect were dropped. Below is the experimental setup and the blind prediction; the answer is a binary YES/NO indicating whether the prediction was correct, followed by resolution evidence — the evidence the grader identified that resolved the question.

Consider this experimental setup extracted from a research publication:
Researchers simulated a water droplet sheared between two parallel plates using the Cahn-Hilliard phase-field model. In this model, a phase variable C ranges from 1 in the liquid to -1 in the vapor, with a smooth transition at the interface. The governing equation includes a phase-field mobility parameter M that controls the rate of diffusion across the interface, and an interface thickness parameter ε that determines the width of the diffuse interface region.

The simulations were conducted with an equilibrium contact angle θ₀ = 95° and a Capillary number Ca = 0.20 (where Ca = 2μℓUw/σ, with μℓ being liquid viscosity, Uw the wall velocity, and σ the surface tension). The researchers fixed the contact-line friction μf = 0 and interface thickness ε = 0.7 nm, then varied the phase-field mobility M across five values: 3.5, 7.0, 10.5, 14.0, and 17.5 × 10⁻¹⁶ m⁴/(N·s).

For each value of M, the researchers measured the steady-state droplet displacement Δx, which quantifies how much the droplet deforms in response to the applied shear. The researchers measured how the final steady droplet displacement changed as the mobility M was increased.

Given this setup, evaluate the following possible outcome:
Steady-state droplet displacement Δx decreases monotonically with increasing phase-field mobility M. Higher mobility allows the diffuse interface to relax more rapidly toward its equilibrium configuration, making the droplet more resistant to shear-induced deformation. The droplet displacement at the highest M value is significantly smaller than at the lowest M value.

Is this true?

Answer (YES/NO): YES